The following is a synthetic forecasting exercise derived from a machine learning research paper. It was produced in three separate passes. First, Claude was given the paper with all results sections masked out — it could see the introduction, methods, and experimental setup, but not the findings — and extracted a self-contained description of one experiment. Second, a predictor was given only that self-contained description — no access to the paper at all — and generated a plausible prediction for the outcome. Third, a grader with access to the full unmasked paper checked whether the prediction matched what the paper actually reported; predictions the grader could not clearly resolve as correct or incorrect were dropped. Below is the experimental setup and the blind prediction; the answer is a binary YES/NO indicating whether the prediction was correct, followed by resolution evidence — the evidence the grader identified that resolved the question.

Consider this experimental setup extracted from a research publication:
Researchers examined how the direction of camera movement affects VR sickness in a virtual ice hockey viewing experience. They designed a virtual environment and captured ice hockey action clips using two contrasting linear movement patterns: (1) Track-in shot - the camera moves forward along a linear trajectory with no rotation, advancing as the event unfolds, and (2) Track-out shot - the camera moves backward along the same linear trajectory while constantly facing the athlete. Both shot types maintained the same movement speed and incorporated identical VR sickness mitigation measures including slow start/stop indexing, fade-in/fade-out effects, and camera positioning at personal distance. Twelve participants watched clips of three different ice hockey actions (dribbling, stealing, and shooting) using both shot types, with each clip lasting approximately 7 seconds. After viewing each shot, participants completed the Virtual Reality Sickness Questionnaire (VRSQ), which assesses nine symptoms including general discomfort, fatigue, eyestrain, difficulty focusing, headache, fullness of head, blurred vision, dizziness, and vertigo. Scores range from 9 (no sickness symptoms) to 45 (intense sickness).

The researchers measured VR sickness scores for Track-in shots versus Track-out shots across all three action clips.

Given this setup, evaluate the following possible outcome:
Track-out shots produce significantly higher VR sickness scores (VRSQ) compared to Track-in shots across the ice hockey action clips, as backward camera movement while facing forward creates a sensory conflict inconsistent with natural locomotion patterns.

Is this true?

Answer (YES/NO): NO